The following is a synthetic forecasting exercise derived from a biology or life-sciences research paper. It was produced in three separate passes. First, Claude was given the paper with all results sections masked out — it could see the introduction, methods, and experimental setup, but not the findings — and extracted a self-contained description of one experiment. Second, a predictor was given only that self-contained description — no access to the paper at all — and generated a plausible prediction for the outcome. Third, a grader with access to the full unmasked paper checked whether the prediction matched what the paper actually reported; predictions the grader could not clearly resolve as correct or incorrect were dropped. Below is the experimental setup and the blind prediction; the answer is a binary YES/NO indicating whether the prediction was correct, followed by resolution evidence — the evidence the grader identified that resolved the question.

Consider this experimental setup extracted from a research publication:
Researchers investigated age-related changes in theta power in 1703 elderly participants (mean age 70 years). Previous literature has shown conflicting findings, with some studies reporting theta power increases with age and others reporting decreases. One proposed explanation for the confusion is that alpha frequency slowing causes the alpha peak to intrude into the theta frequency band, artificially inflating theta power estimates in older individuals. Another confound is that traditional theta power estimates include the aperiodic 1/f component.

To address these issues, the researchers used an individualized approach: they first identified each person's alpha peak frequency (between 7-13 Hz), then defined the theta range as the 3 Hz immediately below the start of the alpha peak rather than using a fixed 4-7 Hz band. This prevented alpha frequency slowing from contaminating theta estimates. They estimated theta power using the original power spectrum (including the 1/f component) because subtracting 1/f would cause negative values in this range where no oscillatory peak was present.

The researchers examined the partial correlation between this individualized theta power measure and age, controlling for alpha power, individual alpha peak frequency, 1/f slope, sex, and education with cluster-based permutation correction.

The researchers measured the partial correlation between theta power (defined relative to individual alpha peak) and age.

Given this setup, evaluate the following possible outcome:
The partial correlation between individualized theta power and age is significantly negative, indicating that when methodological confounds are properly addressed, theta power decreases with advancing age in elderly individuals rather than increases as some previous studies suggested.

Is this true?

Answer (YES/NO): NO